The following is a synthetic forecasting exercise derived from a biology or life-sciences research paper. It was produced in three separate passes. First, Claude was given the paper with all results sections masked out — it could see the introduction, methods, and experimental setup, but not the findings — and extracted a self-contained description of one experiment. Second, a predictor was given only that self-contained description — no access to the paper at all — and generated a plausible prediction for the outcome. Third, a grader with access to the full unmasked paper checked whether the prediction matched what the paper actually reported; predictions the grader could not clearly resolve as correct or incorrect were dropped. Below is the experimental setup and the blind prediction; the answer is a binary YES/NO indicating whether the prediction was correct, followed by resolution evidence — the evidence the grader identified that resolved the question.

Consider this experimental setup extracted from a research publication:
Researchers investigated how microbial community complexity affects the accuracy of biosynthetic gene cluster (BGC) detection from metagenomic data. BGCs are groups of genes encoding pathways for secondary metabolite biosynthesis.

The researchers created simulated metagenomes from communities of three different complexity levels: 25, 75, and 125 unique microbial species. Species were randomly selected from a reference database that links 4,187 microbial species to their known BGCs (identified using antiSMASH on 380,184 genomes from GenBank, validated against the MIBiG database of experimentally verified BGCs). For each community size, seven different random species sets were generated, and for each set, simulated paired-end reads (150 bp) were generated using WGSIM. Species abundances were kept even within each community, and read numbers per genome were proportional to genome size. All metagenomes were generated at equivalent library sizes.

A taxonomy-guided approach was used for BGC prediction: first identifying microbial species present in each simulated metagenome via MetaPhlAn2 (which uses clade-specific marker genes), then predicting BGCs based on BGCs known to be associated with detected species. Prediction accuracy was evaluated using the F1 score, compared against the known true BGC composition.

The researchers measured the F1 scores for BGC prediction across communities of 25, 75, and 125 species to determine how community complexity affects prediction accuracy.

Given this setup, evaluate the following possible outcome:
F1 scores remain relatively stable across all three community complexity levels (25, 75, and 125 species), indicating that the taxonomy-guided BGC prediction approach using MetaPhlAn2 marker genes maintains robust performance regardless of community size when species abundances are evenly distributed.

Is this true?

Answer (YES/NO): YES